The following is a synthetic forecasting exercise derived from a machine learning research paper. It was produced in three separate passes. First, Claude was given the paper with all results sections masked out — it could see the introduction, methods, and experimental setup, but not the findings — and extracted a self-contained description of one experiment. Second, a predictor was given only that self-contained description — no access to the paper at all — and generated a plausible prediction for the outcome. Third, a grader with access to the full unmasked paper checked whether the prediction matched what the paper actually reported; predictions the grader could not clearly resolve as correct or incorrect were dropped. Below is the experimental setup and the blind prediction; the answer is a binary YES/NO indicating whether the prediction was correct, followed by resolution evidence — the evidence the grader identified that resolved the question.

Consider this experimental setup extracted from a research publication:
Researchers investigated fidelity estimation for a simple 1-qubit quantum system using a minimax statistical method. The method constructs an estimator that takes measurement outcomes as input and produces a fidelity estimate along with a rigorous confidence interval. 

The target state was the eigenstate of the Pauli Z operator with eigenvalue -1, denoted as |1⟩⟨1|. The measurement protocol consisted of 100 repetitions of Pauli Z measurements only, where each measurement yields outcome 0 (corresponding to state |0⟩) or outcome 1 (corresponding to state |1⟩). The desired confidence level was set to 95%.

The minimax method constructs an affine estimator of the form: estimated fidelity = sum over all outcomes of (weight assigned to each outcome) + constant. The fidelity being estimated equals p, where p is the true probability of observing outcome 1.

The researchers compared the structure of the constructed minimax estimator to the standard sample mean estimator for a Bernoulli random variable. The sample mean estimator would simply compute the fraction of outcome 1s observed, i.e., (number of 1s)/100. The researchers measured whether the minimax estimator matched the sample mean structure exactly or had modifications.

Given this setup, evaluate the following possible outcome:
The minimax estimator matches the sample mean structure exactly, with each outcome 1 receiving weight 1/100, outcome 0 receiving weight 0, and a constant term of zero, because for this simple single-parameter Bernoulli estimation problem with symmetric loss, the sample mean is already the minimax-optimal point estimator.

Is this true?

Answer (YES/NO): NO